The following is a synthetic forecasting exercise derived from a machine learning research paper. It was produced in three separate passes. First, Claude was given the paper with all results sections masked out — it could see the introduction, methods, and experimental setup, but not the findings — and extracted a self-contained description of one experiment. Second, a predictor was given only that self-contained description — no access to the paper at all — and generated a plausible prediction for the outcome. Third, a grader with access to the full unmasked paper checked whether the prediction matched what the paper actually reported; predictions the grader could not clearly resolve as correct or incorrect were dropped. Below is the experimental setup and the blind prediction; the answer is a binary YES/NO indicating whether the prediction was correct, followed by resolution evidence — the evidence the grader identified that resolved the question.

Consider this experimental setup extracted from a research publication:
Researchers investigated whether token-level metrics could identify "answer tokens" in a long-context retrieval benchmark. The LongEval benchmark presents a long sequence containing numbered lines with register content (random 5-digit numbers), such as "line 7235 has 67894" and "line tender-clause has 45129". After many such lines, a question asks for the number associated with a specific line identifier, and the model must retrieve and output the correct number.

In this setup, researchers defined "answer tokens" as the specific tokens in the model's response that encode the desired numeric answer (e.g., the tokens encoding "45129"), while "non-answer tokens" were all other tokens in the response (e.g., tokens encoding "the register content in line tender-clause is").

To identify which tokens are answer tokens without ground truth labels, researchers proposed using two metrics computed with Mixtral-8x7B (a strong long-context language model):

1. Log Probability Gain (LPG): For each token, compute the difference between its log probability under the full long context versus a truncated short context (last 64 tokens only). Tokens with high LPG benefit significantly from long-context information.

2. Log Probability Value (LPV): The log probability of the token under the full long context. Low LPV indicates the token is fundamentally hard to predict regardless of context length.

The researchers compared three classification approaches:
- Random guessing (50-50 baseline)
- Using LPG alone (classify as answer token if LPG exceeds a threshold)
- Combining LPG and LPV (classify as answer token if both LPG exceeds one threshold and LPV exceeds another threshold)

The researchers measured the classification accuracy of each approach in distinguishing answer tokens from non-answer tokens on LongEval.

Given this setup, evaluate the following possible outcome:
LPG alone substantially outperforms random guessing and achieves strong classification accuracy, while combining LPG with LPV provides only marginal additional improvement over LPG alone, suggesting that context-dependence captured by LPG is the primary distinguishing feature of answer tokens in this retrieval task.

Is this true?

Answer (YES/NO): NO